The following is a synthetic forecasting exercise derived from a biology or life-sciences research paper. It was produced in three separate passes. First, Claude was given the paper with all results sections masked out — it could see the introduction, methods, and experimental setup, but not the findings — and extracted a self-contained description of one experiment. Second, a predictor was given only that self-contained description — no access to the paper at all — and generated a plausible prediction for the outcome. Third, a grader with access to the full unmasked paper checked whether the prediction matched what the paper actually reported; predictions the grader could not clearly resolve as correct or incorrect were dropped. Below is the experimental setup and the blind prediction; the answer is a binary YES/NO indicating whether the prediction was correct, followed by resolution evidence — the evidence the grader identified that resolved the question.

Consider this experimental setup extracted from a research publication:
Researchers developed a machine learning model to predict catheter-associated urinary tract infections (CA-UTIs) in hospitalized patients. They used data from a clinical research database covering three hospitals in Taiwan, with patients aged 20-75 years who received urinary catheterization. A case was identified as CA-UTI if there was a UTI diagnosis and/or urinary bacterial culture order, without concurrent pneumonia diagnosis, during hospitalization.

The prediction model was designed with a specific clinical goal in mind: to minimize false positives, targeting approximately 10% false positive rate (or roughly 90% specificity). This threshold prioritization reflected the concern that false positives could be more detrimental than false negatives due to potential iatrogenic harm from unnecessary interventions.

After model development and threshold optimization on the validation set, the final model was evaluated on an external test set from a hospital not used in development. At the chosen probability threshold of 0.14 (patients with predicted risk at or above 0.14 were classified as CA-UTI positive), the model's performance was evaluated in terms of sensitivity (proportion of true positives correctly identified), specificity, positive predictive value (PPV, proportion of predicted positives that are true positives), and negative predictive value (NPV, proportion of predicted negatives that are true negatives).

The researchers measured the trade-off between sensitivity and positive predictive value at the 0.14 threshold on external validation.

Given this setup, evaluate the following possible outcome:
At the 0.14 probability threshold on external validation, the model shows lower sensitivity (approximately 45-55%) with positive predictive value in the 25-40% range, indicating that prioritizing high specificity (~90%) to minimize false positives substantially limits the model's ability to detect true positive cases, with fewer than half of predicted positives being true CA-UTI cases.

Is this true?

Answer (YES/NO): NO